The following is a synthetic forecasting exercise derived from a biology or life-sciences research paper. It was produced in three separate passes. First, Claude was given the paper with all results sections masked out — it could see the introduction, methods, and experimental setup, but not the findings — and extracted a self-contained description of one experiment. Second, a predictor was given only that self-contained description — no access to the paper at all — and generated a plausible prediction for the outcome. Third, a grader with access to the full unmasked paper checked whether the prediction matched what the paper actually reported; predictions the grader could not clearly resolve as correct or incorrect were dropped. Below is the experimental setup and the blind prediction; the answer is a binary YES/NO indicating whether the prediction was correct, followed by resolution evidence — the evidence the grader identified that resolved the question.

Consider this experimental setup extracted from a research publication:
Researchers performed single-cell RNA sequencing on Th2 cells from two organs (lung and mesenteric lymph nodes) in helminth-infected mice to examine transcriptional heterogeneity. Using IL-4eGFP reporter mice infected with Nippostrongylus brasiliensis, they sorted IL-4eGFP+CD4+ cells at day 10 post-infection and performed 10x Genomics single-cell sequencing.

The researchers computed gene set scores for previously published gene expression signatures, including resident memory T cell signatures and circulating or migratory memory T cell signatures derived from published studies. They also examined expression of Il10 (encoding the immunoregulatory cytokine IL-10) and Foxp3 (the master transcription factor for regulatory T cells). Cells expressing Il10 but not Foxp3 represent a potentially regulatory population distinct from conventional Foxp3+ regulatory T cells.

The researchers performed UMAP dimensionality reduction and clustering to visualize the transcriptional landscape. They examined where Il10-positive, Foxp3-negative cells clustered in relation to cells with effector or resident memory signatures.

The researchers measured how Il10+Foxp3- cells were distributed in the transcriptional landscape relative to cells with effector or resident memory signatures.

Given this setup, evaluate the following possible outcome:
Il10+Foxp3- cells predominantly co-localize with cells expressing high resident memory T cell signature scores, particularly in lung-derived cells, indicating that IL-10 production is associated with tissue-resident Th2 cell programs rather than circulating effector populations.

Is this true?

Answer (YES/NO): YES